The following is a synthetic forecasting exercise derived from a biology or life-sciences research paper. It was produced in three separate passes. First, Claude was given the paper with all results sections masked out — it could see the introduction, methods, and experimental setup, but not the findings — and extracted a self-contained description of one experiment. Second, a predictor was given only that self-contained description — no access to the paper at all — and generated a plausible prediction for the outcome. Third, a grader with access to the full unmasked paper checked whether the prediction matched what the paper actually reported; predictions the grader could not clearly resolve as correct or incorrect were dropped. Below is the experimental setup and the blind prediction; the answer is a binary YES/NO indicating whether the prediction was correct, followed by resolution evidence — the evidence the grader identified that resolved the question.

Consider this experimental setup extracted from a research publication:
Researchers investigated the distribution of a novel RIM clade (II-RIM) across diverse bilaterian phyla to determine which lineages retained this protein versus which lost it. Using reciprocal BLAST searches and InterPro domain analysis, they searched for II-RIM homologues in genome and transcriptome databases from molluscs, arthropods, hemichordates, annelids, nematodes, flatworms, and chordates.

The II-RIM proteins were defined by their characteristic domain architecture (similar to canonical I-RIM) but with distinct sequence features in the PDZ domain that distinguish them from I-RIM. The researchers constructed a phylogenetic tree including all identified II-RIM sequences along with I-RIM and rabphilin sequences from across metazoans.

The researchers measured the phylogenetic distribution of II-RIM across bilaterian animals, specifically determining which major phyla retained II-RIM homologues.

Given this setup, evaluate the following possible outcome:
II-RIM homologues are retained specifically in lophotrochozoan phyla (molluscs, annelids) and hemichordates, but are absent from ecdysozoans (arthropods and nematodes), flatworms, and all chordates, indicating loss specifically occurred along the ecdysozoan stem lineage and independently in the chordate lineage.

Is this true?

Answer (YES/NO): NO